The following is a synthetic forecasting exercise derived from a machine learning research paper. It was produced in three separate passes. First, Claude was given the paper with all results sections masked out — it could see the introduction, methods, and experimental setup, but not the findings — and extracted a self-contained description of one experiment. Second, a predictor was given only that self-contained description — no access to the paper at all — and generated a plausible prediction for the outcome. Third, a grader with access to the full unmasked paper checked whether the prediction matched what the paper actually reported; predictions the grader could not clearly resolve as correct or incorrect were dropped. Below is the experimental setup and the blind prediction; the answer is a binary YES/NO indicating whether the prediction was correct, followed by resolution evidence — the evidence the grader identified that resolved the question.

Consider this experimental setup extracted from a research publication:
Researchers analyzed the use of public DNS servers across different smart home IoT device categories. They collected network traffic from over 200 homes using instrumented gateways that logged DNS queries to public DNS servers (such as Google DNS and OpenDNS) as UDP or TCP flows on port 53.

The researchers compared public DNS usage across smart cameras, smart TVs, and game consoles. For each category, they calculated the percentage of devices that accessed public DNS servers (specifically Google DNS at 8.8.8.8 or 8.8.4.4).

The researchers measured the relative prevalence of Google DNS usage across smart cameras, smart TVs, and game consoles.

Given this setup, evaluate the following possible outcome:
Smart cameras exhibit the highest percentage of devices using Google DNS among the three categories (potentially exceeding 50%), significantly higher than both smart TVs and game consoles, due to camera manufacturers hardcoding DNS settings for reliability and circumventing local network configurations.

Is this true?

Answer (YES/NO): NO